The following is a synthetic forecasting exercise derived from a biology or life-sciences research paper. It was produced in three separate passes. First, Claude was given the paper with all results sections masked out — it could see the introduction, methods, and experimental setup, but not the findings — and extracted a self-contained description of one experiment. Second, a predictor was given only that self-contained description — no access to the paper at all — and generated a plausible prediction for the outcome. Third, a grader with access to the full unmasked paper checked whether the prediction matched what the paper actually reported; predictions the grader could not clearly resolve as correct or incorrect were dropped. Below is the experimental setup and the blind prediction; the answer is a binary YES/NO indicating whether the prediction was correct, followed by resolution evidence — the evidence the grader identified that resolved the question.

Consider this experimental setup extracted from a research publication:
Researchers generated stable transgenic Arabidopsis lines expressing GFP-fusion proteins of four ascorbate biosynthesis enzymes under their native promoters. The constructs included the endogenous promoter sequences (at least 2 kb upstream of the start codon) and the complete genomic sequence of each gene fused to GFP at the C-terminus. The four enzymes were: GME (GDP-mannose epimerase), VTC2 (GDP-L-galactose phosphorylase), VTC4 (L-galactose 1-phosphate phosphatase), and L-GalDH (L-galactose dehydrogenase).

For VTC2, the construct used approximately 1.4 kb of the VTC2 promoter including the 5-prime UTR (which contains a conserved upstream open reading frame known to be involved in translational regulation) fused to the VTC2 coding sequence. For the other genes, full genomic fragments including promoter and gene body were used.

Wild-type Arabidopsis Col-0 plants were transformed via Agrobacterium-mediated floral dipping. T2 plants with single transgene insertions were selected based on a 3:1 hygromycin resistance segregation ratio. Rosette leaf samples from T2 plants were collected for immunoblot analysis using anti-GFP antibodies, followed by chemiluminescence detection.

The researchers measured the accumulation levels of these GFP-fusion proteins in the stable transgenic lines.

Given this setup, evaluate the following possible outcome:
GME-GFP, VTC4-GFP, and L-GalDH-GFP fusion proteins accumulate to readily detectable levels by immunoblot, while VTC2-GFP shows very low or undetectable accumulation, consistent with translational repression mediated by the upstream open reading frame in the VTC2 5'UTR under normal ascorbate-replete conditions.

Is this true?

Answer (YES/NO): NO